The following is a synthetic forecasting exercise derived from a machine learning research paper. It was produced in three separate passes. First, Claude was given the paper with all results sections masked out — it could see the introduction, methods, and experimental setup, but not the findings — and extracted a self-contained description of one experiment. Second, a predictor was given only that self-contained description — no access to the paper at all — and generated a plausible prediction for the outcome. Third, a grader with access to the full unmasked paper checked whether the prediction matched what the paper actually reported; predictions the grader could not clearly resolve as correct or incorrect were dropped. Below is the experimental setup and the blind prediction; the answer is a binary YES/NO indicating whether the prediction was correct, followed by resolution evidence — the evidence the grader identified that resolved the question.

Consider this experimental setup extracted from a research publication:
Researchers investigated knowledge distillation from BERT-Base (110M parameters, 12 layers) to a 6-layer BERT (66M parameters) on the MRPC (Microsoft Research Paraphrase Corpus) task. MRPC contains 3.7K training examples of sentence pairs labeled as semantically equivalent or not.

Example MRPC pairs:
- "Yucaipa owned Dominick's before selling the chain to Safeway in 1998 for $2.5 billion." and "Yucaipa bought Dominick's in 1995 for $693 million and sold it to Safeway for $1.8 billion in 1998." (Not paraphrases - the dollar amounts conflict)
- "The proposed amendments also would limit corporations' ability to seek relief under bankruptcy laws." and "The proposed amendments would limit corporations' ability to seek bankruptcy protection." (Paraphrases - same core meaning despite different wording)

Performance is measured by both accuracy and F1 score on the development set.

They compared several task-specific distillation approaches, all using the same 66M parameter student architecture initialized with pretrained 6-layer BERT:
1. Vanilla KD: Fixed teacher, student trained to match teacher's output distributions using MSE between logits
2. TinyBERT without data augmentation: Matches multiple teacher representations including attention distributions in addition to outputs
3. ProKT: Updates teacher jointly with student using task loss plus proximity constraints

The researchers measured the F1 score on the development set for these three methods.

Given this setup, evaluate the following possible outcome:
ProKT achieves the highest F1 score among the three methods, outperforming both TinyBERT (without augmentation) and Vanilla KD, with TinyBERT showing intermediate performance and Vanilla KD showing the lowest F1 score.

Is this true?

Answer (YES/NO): YES